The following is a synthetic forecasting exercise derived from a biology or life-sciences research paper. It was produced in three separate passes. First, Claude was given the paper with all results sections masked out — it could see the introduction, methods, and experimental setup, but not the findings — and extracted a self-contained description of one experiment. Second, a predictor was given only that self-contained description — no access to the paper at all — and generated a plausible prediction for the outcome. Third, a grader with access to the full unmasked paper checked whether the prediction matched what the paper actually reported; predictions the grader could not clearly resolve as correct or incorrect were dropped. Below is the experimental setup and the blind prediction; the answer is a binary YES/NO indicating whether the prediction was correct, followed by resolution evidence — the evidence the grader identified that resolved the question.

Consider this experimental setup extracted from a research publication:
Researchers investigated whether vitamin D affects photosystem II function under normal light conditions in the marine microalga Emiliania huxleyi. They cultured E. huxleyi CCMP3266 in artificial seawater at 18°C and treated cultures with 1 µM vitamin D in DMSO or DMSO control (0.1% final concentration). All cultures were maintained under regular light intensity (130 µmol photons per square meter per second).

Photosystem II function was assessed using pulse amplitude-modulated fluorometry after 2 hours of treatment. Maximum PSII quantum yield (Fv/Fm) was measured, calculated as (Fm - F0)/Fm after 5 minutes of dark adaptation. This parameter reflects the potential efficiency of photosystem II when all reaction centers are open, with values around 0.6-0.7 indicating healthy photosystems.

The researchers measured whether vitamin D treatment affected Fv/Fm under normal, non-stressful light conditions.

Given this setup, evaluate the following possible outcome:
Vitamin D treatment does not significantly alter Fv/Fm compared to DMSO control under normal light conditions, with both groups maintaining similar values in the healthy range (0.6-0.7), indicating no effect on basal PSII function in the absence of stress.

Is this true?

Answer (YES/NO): YES